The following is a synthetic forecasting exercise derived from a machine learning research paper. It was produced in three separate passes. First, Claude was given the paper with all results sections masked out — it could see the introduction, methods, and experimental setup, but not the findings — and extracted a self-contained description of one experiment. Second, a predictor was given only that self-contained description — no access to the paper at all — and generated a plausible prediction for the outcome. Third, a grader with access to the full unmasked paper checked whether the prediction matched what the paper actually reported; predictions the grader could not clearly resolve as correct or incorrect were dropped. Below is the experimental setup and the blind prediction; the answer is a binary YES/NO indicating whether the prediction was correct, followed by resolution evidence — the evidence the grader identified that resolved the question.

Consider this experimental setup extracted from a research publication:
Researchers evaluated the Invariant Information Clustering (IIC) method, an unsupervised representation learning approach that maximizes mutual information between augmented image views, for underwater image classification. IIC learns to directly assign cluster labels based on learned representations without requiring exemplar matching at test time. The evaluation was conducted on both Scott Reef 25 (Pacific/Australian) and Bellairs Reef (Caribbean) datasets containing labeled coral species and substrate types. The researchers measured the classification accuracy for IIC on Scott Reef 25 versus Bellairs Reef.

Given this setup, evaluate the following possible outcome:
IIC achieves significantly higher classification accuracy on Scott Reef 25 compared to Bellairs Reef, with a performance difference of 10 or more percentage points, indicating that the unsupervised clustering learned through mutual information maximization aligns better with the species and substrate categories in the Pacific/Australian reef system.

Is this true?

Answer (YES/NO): NO